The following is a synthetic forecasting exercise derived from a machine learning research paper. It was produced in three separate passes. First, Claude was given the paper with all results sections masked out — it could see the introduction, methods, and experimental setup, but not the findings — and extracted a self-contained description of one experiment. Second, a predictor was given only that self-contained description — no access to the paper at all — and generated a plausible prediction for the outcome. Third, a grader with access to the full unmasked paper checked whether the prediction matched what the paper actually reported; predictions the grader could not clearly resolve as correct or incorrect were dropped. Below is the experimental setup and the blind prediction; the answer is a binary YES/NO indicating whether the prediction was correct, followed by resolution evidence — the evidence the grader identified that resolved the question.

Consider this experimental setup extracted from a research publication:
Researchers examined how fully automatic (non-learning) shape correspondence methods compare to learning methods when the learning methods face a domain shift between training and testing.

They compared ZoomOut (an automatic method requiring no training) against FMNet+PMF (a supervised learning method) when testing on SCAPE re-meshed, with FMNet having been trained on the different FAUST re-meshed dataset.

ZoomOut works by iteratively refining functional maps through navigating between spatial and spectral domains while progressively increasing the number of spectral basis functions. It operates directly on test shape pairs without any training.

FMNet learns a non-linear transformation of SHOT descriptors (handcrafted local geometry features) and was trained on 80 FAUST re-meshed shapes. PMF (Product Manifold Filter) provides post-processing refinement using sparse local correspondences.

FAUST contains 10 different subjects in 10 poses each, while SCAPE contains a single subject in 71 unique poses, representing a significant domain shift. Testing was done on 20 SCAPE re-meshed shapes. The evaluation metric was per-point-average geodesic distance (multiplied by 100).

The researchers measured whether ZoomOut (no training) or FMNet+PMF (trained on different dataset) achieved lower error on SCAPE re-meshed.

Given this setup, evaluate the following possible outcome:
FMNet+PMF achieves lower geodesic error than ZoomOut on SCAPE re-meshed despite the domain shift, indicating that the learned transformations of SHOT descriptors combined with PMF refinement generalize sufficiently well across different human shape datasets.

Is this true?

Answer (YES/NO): NO